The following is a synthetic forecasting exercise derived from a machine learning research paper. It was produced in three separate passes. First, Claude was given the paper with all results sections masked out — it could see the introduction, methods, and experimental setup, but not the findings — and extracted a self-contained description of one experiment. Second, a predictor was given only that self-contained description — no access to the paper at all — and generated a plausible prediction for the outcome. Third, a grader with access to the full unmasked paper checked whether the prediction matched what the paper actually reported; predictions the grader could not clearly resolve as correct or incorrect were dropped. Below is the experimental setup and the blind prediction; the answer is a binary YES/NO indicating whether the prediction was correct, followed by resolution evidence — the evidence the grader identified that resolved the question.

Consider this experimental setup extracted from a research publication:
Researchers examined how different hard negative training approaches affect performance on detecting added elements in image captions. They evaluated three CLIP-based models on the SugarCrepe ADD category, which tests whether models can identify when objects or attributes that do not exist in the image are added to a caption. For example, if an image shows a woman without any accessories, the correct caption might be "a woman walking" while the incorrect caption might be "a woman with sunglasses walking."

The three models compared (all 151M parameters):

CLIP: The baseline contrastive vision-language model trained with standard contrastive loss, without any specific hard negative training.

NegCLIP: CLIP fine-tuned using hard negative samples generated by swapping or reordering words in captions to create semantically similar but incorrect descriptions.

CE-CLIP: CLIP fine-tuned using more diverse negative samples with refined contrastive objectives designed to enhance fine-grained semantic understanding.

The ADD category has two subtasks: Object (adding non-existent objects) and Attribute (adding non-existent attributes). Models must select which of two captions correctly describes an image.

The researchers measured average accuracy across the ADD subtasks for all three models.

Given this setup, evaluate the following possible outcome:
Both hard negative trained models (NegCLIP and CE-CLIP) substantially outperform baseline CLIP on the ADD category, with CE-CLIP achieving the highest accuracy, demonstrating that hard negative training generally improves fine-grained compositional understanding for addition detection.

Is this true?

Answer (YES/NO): YES